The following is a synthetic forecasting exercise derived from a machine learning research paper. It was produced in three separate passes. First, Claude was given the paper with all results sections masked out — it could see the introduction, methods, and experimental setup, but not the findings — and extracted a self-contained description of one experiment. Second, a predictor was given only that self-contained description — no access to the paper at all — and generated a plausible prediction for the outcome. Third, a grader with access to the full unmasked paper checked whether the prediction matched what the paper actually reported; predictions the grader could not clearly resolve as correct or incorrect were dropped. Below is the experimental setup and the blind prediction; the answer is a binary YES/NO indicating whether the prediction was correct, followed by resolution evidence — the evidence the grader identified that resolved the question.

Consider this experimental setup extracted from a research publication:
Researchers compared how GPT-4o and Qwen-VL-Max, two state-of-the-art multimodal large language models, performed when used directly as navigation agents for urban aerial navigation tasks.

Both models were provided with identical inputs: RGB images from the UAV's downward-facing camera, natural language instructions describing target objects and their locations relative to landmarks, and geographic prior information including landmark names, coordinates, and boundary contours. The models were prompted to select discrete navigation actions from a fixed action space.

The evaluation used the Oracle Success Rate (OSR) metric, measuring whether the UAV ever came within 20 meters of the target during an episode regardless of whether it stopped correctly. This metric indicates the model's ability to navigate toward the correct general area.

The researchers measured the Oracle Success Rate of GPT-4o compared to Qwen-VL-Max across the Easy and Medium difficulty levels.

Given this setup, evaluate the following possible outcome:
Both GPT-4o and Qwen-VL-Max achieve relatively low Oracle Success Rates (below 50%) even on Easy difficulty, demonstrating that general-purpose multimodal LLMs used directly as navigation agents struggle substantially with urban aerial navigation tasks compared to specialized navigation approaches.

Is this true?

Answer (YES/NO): YES